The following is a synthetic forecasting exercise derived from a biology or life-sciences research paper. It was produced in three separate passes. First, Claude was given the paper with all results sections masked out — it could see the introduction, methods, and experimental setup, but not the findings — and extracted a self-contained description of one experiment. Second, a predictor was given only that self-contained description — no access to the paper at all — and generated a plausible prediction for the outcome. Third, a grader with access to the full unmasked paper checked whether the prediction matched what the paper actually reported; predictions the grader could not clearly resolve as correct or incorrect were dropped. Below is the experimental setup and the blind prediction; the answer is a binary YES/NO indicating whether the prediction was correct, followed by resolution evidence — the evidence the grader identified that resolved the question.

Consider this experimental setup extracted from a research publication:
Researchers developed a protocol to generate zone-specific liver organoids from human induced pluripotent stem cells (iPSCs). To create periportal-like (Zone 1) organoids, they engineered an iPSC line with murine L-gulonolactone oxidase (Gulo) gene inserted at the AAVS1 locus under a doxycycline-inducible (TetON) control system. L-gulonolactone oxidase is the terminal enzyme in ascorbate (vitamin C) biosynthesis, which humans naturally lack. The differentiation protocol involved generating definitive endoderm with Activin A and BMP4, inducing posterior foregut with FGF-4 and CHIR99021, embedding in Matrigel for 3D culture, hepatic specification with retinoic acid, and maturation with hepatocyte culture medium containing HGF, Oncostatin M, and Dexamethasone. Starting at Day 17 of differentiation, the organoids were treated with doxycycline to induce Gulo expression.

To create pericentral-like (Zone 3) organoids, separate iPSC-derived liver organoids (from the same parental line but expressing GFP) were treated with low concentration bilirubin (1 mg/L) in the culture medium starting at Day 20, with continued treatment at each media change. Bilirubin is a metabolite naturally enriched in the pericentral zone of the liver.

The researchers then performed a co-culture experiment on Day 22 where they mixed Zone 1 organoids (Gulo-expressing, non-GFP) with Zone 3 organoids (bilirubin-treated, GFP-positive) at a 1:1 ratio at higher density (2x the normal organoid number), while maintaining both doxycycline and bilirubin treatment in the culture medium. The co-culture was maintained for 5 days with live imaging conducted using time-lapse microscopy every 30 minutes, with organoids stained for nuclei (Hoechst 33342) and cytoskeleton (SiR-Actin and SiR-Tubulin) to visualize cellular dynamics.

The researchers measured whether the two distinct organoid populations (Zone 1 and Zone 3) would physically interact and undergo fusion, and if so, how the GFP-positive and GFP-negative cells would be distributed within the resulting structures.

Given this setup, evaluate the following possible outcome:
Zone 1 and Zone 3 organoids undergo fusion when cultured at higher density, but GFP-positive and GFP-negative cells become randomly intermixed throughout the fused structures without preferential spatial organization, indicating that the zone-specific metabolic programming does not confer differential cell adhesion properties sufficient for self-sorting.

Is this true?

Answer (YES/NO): NO